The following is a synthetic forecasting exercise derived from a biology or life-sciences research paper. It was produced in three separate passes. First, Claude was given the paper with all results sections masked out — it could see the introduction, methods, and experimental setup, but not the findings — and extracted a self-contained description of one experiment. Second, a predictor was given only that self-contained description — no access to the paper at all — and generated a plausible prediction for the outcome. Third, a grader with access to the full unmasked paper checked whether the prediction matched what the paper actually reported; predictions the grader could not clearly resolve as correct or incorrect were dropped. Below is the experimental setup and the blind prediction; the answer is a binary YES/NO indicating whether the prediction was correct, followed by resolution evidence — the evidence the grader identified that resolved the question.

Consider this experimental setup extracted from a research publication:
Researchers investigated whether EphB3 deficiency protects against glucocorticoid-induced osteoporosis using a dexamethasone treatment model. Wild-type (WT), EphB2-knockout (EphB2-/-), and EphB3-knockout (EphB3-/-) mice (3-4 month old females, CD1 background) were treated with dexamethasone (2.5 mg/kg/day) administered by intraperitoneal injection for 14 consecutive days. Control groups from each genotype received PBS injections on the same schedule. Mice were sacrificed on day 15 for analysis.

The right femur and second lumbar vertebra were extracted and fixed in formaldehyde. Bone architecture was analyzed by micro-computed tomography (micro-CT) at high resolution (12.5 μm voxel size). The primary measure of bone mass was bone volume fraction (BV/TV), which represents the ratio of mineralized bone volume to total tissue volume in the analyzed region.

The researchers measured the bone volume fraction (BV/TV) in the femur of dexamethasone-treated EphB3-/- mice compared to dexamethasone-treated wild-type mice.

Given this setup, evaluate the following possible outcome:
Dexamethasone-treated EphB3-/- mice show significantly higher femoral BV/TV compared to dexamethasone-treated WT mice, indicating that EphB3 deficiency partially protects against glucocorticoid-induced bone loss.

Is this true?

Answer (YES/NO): YES